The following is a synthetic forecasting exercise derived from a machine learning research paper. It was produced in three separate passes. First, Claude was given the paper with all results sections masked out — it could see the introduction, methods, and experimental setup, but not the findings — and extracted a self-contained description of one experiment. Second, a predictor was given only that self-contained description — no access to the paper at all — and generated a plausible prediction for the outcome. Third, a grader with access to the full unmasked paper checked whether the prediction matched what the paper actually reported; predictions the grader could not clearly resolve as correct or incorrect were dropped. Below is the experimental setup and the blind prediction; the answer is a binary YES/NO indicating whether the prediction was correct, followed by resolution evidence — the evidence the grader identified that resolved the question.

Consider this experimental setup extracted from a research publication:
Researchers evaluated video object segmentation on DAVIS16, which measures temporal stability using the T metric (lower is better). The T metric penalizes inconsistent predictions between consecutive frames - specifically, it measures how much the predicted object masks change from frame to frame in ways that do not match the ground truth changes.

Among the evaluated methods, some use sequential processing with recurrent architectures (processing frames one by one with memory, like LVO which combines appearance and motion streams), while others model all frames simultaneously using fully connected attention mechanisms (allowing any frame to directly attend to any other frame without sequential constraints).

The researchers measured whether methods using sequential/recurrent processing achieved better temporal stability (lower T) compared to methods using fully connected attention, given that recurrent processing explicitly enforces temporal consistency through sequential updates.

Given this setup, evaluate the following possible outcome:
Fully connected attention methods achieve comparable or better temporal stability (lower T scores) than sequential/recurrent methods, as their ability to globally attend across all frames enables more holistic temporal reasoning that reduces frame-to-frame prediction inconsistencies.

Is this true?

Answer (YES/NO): NO